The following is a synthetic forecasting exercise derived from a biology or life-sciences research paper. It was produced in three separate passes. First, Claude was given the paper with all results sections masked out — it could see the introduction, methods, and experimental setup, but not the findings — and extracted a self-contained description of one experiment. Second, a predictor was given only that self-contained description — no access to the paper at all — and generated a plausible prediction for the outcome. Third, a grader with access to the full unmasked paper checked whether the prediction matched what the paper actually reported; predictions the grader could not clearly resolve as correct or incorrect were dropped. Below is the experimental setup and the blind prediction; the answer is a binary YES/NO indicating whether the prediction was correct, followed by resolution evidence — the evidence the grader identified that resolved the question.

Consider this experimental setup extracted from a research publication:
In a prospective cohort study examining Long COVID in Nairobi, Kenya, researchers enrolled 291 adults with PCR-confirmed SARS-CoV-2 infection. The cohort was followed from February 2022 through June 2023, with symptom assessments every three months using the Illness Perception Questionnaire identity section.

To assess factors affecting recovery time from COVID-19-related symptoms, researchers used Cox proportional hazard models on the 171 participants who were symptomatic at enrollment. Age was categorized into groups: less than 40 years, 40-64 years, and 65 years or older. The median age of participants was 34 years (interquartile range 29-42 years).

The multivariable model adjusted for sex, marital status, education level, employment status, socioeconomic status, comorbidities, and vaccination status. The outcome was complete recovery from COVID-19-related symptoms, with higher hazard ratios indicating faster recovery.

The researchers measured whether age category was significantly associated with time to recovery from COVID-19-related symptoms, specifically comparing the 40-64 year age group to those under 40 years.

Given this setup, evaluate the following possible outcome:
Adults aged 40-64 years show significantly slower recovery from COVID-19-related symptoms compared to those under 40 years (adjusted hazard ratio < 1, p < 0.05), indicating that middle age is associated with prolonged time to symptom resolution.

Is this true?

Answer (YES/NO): YES